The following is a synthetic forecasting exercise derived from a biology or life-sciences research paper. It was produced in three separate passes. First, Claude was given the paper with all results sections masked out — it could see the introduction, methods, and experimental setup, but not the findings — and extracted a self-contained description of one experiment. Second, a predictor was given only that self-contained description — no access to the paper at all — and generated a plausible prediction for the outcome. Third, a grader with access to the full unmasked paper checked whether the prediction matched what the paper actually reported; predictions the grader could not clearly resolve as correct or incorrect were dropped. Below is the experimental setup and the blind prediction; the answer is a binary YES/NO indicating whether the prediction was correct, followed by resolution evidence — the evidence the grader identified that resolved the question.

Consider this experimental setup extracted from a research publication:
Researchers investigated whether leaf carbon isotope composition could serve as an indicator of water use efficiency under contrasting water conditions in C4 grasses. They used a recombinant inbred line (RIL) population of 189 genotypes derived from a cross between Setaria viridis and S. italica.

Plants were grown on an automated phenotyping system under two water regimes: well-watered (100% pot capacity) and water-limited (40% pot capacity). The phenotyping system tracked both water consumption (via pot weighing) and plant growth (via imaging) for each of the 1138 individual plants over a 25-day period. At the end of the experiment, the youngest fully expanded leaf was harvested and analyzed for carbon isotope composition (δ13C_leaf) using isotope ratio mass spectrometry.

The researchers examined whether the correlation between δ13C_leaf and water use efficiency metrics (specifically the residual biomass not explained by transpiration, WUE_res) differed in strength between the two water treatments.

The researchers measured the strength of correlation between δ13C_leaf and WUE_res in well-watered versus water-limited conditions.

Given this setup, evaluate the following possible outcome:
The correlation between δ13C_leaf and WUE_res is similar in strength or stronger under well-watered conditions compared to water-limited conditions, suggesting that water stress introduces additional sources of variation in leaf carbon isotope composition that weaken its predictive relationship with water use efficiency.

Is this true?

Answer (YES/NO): NO